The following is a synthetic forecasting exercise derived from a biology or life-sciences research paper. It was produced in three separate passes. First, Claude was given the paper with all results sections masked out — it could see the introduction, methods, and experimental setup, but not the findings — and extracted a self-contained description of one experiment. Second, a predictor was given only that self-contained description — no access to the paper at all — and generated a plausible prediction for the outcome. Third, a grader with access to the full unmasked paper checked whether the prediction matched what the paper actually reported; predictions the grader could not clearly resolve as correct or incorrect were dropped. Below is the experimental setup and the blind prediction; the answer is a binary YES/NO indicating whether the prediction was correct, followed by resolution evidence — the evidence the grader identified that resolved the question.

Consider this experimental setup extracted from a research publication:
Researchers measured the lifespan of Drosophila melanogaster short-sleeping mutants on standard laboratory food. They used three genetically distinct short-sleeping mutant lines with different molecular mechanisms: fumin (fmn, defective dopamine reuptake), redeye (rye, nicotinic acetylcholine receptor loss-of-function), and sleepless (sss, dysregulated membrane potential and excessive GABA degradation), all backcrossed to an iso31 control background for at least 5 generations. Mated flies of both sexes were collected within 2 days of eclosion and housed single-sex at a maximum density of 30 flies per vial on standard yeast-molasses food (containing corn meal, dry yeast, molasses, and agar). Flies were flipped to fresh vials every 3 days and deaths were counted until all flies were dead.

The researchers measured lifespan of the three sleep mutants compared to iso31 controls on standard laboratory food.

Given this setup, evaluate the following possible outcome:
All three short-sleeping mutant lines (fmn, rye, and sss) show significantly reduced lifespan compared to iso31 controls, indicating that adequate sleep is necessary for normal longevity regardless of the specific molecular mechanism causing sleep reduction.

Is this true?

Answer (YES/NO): YES